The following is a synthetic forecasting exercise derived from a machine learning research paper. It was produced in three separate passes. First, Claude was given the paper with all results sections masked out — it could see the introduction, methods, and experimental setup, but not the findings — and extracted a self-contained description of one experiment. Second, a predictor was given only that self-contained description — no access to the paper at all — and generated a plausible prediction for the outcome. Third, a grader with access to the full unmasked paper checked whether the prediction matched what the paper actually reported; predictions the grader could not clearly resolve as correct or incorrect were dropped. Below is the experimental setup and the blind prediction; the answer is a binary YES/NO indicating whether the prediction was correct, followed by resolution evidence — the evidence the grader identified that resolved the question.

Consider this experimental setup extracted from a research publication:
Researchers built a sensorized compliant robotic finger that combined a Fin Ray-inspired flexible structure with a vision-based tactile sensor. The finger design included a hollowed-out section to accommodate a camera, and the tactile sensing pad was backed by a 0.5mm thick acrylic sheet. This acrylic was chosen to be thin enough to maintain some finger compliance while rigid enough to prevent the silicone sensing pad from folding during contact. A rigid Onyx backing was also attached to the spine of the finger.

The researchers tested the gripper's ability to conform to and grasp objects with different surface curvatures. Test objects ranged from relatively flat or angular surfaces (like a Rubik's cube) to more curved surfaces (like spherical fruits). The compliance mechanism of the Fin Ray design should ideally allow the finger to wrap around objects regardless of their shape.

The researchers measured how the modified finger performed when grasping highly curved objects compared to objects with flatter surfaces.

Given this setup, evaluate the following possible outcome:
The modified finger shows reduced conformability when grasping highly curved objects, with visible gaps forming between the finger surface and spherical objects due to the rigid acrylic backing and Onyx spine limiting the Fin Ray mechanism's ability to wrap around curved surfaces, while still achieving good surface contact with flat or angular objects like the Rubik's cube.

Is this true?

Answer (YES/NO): NO